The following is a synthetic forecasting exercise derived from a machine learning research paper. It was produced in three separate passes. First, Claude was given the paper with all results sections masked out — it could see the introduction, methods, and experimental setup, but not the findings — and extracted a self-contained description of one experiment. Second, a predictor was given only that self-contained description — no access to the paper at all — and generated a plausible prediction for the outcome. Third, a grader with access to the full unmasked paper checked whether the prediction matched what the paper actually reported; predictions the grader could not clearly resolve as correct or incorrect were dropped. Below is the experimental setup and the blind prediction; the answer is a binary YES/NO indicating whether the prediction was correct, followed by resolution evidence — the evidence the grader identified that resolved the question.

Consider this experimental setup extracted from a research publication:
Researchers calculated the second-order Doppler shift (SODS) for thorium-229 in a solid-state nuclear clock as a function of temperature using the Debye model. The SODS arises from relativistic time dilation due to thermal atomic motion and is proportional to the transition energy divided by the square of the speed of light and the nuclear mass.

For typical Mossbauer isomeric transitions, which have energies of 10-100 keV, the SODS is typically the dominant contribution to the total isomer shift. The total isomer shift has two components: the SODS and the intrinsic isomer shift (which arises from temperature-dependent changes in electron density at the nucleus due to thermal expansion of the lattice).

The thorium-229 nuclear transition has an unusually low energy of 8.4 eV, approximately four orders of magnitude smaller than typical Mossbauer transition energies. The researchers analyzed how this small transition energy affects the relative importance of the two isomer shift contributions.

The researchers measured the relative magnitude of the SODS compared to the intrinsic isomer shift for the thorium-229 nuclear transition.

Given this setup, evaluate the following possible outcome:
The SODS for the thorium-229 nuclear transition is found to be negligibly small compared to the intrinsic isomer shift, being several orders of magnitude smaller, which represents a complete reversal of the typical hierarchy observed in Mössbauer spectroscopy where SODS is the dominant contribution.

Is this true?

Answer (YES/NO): YES